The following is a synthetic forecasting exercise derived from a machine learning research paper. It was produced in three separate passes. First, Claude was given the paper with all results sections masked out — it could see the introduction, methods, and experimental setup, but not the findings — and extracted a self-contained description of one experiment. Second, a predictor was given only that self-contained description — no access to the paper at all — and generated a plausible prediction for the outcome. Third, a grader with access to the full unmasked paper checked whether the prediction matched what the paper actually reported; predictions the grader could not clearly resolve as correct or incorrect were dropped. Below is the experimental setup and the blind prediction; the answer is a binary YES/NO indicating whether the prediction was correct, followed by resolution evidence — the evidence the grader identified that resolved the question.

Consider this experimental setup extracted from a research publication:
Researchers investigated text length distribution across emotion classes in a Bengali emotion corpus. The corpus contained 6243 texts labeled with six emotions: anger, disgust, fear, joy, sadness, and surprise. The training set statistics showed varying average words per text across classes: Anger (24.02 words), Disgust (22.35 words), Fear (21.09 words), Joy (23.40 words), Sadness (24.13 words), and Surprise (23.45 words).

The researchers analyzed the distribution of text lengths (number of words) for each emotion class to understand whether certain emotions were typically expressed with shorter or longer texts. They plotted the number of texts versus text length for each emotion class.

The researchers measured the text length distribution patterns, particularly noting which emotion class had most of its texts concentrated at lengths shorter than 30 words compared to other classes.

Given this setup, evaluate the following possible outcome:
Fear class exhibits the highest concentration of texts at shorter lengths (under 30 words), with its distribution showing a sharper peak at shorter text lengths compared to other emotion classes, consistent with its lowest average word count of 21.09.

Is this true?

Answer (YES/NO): NO